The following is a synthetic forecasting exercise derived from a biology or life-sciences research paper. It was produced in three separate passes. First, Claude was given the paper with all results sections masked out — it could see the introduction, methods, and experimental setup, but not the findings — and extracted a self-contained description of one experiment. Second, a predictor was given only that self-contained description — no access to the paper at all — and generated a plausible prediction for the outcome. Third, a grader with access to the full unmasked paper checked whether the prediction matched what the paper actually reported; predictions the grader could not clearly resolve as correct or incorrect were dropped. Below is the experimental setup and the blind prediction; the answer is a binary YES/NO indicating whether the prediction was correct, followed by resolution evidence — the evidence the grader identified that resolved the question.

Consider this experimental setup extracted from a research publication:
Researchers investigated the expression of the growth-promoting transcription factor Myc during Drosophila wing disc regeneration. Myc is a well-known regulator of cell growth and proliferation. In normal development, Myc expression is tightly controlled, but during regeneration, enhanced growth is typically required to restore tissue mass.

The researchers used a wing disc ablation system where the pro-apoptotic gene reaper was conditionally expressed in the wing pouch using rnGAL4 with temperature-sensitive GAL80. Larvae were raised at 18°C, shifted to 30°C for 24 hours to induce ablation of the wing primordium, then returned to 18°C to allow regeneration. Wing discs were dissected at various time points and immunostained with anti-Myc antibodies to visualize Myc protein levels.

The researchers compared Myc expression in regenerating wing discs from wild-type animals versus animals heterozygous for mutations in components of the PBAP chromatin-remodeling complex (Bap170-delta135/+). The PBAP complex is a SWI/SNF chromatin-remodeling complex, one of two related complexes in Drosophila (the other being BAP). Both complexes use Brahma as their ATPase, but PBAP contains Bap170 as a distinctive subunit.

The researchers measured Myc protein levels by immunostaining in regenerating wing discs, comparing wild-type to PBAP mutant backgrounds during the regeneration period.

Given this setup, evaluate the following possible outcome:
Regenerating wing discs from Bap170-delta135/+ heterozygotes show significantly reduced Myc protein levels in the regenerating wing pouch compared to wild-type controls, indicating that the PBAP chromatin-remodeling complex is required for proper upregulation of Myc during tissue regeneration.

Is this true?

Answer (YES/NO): YES